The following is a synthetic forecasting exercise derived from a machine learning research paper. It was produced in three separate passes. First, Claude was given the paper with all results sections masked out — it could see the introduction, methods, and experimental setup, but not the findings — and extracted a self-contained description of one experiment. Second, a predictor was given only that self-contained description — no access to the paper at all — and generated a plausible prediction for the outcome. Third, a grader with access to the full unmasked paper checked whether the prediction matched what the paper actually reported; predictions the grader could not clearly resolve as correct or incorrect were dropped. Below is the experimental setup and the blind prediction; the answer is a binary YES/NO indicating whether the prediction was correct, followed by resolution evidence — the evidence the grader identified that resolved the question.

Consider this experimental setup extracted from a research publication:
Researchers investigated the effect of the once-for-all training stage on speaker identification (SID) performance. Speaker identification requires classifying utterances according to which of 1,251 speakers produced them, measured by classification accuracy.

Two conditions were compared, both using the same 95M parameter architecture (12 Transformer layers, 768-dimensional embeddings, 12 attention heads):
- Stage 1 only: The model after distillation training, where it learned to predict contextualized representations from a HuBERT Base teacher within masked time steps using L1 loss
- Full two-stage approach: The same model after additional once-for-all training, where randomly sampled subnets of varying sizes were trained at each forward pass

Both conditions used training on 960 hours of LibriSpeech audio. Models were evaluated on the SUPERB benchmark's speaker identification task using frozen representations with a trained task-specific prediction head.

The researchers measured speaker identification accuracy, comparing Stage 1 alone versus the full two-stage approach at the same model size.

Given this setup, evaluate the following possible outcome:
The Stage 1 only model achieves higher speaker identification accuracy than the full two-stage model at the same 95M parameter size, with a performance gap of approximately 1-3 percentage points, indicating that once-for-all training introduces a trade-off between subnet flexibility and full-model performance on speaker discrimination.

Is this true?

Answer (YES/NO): YES